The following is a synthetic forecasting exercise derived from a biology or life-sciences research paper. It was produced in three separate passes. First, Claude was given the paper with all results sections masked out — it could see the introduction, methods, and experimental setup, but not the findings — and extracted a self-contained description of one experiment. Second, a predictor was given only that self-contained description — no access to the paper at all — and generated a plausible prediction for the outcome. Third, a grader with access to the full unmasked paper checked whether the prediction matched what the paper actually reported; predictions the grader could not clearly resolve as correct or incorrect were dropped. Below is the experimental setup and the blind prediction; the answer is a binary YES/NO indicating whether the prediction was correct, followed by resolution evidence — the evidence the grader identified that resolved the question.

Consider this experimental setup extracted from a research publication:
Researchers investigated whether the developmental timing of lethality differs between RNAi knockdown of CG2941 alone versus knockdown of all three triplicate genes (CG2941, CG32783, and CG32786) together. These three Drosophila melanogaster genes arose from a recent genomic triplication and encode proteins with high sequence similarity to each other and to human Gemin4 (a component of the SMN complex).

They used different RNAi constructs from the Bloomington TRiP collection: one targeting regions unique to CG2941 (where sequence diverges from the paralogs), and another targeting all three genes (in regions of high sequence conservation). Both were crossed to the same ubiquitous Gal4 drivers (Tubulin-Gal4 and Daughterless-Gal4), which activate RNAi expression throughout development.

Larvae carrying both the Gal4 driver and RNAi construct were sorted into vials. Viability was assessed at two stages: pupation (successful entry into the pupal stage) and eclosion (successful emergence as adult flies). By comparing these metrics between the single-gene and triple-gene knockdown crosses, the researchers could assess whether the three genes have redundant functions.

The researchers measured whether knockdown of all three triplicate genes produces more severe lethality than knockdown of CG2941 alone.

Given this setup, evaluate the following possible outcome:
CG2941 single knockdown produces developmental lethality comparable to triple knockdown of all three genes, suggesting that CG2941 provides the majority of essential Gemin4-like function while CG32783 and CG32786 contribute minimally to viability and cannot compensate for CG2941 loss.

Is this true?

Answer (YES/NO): NO